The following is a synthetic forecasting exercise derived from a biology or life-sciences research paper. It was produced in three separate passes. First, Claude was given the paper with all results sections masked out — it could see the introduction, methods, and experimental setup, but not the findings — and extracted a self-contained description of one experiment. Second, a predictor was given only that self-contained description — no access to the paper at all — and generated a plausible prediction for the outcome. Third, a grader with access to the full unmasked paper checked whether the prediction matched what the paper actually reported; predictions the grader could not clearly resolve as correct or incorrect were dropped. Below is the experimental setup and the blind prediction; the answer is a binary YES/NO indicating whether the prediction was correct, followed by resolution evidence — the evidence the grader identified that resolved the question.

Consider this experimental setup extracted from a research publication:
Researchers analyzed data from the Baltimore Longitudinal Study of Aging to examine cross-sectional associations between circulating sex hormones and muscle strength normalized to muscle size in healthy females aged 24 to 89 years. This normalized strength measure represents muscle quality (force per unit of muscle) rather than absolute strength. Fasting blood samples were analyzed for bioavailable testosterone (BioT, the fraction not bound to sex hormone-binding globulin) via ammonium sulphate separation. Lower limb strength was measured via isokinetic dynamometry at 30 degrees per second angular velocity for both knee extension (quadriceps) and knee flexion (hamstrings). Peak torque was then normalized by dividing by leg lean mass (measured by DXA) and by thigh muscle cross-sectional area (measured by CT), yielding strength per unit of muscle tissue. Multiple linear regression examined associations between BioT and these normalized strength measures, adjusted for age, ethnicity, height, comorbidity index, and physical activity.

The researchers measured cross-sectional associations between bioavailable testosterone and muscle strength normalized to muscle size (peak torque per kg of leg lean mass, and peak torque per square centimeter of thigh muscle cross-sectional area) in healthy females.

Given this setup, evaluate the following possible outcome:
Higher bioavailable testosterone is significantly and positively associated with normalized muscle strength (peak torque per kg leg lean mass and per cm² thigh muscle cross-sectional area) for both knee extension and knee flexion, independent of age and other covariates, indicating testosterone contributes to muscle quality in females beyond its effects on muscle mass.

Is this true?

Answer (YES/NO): NO